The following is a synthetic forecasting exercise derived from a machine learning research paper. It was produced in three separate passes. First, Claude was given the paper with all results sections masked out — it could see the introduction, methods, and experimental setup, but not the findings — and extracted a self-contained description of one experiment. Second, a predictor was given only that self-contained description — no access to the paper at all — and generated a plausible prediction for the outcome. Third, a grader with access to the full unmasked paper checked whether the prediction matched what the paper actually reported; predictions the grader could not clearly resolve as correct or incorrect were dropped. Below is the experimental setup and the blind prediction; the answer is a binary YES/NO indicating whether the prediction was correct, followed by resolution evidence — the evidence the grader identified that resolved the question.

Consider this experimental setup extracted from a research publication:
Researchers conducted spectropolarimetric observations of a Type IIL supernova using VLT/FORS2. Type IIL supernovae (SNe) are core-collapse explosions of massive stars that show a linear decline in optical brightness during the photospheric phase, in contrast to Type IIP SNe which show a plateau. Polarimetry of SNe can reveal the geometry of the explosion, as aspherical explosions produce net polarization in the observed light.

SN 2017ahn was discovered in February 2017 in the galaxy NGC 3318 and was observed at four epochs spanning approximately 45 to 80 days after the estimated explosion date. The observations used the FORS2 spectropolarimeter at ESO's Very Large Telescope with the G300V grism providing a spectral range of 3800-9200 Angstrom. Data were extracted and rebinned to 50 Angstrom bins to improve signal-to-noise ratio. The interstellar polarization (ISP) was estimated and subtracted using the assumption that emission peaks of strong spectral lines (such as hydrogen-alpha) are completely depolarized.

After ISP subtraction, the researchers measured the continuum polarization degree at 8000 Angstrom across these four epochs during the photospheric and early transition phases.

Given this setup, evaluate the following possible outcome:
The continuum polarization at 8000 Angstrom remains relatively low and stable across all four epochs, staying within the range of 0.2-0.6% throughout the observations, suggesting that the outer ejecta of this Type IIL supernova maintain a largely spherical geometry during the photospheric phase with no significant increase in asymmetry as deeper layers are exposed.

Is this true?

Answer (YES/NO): NO